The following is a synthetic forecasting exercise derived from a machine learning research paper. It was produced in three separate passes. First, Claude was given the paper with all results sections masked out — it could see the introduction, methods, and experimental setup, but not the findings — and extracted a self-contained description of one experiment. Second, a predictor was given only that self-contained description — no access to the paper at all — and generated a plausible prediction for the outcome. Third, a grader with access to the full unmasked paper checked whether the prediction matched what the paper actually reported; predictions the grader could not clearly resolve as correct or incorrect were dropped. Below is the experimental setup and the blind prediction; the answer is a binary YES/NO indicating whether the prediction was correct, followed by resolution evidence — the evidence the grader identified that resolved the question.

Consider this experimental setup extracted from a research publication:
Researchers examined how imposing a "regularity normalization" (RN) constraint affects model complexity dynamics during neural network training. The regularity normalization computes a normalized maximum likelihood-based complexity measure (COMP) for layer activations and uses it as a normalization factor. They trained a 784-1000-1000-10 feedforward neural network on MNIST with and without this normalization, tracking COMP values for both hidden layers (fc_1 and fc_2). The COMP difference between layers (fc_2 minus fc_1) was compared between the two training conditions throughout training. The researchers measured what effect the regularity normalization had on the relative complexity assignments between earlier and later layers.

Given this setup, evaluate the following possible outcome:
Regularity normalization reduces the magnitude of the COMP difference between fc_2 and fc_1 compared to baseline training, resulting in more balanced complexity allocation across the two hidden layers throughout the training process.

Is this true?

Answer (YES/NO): NO